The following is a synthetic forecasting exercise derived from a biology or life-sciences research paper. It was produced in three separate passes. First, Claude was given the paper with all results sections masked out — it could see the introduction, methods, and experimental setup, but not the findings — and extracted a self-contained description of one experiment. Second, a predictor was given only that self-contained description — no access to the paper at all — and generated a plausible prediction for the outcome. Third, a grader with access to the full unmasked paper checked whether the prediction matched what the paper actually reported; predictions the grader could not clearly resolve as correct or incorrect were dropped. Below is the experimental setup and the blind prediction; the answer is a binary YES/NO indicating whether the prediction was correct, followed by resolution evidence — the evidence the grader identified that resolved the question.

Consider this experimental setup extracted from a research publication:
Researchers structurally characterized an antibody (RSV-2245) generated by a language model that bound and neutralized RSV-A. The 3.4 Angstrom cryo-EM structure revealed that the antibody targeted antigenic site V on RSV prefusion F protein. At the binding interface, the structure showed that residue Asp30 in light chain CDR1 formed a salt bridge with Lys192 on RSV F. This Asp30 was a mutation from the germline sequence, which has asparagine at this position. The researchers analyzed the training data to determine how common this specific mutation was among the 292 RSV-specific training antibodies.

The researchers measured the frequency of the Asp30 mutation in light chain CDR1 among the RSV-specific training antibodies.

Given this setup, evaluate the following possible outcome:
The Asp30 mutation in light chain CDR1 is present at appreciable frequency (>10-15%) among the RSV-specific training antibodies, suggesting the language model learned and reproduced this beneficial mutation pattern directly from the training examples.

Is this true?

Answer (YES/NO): NO